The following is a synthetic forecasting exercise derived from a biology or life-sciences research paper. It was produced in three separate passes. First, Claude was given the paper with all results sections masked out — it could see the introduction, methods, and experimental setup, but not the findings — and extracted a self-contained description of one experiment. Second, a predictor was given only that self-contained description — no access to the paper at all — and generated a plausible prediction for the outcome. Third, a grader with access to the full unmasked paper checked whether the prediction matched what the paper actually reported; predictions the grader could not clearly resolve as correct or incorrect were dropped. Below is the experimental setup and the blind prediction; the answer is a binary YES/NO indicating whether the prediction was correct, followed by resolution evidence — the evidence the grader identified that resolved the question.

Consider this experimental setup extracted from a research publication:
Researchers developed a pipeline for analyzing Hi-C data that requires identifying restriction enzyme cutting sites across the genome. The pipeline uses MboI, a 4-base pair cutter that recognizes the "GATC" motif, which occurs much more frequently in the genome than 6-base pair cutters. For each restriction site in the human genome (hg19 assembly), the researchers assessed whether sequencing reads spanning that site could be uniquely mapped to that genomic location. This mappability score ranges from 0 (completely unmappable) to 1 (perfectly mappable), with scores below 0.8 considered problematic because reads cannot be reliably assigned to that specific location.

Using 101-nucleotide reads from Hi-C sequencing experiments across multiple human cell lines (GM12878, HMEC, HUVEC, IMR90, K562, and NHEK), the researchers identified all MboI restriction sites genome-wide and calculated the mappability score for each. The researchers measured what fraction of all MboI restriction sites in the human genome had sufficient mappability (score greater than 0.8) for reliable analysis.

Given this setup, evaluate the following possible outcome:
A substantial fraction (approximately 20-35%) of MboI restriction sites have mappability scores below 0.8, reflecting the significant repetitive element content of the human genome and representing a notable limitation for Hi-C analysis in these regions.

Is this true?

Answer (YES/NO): NO